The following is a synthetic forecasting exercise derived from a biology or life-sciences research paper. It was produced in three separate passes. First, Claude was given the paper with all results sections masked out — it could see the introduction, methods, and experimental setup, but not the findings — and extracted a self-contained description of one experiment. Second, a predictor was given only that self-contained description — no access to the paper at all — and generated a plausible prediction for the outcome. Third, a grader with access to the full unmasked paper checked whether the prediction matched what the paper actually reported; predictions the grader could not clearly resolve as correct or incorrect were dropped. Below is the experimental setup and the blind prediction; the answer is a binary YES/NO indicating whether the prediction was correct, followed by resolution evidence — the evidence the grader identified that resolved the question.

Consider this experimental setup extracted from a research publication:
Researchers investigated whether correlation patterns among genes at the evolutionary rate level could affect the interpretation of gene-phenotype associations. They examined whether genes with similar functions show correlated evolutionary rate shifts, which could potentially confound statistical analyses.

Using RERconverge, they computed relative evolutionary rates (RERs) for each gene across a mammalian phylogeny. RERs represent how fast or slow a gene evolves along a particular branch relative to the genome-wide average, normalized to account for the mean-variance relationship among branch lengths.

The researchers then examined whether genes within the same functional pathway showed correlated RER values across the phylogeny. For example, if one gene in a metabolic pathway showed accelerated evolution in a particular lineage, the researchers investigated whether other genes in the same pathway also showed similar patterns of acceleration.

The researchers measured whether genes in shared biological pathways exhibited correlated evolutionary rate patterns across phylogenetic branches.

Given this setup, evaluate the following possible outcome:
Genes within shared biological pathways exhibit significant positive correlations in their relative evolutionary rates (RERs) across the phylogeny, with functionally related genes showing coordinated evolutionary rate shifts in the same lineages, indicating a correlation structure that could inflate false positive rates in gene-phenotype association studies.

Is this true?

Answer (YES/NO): YES